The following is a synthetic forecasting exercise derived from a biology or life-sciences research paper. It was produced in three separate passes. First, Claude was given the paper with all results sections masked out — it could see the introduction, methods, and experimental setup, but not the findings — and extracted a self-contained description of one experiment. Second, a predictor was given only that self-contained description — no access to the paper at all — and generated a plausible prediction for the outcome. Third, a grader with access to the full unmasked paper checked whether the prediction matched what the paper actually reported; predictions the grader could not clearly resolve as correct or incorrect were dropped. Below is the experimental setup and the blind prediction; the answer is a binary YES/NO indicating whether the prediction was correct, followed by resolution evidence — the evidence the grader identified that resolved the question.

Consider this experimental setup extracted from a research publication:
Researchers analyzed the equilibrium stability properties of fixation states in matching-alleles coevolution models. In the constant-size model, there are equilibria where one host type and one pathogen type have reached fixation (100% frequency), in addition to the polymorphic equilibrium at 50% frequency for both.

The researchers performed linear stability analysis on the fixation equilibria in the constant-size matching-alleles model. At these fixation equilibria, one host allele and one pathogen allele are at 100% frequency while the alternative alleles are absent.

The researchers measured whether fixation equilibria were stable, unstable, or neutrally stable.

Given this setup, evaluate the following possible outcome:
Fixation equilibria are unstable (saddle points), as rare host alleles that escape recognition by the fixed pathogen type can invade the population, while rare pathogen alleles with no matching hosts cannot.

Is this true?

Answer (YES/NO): YES